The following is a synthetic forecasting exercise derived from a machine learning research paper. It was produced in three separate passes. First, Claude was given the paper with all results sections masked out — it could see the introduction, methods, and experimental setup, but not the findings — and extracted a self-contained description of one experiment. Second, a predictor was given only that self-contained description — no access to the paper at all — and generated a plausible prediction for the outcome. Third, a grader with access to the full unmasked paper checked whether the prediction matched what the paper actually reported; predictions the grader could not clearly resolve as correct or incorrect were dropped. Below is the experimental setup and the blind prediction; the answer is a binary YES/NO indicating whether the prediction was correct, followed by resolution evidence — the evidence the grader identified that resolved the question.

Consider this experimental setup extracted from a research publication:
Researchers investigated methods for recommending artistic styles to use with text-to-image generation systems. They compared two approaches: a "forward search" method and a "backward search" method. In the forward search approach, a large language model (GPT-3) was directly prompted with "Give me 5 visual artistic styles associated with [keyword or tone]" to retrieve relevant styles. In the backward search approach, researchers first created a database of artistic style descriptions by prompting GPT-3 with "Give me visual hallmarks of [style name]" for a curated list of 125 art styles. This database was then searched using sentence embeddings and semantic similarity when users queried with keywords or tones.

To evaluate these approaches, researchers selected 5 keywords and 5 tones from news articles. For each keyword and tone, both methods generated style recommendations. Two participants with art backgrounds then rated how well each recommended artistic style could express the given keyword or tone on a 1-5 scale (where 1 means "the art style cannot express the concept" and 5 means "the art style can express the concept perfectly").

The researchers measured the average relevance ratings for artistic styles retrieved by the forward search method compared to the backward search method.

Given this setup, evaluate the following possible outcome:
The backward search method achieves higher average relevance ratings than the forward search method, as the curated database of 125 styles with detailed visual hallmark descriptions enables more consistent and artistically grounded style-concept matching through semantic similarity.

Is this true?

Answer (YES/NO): NO